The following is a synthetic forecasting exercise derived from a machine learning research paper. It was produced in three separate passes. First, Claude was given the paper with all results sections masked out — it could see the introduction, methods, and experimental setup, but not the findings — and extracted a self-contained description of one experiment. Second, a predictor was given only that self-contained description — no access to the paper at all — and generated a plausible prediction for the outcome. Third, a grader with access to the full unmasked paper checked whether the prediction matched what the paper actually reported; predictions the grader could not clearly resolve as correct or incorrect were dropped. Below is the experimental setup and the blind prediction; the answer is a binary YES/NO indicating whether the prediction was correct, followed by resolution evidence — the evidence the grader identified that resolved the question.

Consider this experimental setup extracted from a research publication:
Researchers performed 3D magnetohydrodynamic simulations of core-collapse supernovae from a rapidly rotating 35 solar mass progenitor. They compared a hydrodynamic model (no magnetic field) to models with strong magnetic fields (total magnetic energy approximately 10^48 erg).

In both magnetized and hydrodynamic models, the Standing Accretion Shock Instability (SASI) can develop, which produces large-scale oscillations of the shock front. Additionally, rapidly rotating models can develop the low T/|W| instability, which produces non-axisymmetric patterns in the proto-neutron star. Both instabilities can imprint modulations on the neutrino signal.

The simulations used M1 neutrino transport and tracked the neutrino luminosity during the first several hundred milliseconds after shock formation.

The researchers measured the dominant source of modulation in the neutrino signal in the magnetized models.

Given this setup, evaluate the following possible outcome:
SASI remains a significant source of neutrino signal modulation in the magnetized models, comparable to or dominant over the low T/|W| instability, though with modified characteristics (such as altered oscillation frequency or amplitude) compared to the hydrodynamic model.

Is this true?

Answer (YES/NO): NO